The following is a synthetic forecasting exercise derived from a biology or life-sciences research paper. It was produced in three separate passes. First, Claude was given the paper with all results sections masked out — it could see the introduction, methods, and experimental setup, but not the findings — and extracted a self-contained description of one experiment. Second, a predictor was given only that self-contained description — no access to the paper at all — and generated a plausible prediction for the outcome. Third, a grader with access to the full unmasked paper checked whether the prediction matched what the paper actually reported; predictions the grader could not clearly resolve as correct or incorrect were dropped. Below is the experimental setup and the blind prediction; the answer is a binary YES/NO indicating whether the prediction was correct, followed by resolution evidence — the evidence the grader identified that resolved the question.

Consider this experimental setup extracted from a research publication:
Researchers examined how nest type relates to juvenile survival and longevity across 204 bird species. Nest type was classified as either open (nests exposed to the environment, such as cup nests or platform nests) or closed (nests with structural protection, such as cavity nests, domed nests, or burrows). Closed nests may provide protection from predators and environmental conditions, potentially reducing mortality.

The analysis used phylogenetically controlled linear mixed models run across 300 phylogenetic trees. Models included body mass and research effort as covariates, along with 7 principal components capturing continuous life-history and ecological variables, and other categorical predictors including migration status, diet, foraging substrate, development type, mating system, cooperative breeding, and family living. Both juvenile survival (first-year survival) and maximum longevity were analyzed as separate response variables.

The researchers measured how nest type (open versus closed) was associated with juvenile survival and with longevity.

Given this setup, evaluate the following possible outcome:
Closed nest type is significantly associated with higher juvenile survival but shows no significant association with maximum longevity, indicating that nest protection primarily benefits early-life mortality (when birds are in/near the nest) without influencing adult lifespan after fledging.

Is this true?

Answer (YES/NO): NO